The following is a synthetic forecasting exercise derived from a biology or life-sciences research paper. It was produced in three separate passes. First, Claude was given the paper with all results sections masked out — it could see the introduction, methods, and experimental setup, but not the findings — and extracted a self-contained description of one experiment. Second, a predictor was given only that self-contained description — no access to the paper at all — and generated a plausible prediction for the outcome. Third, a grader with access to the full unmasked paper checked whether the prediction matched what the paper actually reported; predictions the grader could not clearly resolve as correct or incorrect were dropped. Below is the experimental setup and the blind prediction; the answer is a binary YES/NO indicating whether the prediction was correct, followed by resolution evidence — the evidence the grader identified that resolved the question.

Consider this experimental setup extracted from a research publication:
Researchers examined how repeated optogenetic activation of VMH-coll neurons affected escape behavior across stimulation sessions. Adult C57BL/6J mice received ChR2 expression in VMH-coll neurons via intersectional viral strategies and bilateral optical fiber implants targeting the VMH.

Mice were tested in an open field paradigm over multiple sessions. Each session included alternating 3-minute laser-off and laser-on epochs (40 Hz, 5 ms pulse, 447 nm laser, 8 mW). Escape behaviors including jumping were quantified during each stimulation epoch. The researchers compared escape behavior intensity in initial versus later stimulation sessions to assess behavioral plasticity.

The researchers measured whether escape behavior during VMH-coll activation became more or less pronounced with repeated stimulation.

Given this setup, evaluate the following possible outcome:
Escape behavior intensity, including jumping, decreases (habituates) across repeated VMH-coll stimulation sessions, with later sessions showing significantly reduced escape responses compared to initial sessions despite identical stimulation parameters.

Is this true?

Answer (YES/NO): NO